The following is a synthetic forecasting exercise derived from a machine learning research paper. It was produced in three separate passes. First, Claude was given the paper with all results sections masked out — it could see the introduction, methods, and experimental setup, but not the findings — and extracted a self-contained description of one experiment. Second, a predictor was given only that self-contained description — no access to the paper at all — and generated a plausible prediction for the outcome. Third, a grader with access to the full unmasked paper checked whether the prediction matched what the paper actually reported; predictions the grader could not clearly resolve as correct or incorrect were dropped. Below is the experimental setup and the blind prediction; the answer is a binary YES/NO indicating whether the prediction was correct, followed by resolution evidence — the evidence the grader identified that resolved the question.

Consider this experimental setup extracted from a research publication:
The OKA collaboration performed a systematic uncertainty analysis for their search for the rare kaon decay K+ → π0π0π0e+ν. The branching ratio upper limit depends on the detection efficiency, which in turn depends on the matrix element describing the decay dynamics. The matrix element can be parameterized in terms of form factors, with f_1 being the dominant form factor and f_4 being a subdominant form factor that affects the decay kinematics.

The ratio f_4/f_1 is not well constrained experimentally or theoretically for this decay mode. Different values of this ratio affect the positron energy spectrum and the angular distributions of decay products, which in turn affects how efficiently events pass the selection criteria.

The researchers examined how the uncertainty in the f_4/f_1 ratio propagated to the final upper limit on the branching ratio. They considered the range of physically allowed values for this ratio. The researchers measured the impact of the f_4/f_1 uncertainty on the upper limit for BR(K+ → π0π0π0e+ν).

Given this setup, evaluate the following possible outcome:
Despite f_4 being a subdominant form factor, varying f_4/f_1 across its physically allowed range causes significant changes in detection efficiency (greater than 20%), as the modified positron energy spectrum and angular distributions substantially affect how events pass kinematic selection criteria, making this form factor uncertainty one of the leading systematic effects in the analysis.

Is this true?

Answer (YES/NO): NO